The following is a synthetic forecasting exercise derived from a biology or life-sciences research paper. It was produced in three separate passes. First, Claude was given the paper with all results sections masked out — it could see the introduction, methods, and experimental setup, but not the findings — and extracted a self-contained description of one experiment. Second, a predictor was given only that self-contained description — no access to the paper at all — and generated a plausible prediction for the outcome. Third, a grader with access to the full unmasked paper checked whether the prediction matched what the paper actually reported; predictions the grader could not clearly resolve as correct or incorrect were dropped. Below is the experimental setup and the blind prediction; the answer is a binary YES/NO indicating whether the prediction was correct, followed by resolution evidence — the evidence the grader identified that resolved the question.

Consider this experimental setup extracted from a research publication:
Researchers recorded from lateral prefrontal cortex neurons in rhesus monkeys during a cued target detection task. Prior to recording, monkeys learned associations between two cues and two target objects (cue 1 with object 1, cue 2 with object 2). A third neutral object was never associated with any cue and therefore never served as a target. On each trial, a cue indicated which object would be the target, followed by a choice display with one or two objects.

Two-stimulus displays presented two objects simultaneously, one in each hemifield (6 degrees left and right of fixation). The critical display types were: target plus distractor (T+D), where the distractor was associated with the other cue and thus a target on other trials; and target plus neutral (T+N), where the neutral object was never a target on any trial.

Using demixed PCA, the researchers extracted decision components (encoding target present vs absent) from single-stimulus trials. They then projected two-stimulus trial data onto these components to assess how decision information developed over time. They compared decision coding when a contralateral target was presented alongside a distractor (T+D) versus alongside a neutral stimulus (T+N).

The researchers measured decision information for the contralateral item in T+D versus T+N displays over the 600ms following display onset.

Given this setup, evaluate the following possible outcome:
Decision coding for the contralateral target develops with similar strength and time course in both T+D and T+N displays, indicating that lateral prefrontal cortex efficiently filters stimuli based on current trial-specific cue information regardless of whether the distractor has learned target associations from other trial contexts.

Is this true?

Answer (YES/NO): YES